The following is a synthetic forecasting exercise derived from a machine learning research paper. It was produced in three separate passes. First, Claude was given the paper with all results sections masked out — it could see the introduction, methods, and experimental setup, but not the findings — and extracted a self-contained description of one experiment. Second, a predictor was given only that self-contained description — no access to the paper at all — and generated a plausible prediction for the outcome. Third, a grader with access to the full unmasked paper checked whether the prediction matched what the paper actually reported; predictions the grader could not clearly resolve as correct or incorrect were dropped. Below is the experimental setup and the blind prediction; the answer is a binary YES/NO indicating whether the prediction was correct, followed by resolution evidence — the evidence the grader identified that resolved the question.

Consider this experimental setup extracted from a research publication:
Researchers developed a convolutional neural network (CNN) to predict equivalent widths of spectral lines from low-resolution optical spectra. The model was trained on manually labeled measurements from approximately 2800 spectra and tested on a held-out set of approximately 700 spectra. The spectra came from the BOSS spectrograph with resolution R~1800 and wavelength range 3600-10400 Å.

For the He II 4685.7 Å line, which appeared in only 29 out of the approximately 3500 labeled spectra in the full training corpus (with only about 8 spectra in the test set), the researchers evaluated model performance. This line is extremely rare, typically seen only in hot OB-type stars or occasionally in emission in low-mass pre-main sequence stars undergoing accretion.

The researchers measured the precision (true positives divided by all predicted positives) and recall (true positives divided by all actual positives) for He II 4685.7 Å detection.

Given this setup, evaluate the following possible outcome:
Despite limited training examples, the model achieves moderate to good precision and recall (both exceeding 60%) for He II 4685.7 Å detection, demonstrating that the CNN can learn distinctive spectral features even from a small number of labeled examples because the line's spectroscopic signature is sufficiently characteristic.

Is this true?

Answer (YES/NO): NO